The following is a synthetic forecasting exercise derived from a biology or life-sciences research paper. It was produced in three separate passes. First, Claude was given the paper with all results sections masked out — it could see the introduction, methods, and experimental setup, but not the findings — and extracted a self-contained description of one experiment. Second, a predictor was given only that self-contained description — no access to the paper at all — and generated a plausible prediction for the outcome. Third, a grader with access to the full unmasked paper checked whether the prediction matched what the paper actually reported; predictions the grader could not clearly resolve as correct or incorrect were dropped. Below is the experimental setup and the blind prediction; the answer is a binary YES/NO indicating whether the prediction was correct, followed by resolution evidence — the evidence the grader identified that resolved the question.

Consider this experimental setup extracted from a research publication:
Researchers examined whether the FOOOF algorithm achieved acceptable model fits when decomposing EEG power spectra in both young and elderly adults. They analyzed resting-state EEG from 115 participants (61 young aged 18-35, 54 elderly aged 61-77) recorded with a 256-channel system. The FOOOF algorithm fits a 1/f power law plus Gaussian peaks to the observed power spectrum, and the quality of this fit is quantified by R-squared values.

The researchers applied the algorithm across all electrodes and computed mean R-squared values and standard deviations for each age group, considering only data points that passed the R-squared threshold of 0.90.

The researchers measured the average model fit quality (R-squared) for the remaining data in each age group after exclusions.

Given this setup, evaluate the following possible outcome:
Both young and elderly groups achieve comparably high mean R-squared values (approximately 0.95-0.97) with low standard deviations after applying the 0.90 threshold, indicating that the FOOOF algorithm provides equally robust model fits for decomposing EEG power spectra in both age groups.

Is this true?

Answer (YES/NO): NO